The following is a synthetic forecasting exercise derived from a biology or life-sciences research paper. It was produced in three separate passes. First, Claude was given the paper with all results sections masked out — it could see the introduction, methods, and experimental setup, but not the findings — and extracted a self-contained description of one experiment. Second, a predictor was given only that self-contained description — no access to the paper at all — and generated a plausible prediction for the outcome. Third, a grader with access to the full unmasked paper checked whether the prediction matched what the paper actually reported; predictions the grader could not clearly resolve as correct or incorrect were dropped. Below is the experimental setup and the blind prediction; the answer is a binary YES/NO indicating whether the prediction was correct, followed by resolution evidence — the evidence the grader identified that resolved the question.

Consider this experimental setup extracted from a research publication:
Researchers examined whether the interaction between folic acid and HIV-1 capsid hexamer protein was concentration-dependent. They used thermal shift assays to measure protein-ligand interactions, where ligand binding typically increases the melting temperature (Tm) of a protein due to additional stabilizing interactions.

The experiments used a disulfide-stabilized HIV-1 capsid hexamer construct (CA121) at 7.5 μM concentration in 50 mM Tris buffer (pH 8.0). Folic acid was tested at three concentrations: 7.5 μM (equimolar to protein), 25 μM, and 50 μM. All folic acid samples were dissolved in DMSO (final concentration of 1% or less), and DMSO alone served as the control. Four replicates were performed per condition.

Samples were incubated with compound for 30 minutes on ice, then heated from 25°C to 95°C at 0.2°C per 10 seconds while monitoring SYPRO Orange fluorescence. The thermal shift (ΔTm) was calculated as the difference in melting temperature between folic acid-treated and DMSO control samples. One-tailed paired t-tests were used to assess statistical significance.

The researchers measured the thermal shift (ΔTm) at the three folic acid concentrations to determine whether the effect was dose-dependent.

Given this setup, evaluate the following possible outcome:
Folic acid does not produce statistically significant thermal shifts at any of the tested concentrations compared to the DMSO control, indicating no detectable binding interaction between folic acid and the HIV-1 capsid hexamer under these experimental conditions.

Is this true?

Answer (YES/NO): NO